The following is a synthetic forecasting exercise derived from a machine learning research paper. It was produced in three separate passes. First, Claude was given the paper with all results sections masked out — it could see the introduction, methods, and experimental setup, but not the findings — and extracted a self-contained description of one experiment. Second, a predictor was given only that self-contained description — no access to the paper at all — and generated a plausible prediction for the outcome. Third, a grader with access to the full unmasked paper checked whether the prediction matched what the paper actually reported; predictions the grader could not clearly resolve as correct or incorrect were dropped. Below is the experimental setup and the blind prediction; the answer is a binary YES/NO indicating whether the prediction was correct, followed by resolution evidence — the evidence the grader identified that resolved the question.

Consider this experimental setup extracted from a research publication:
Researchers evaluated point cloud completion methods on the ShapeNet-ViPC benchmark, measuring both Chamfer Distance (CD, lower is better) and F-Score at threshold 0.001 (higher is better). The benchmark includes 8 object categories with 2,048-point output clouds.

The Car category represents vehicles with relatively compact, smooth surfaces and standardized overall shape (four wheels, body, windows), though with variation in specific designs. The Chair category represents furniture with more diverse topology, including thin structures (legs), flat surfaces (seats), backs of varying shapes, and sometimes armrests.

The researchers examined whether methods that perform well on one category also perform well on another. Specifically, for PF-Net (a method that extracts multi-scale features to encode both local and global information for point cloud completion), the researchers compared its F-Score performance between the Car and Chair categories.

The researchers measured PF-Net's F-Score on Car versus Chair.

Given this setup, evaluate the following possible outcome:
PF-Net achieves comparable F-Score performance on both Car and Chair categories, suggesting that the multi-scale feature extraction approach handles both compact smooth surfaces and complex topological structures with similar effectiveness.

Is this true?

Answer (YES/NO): NO